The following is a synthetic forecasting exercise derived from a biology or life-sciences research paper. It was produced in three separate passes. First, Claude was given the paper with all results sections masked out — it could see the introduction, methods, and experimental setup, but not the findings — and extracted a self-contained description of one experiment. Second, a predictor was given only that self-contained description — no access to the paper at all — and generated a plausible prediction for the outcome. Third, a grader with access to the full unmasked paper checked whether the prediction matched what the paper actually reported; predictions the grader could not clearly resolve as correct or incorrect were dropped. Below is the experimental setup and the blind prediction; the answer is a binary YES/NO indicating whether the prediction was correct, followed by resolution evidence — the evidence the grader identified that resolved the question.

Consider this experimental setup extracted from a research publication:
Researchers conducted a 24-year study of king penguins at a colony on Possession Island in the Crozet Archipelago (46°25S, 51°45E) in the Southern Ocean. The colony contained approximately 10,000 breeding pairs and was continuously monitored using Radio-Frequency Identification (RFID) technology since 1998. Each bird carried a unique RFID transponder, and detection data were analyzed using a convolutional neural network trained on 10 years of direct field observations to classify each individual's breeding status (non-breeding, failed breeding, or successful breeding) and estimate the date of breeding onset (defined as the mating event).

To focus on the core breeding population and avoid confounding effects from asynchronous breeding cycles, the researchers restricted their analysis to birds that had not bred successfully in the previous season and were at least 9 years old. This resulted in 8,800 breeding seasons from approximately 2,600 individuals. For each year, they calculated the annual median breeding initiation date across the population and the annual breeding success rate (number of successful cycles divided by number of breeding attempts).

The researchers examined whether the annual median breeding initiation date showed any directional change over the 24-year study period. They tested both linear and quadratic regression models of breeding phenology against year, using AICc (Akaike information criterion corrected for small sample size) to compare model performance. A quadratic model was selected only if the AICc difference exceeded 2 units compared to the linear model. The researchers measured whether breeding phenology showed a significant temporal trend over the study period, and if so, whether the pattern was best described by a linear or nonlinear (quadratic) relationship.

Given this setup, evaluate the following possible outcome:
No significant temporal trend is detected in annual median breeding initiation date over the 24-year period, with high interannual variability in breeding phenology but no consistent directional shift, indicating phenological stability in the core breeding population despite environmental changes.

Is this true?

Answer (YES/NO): NO